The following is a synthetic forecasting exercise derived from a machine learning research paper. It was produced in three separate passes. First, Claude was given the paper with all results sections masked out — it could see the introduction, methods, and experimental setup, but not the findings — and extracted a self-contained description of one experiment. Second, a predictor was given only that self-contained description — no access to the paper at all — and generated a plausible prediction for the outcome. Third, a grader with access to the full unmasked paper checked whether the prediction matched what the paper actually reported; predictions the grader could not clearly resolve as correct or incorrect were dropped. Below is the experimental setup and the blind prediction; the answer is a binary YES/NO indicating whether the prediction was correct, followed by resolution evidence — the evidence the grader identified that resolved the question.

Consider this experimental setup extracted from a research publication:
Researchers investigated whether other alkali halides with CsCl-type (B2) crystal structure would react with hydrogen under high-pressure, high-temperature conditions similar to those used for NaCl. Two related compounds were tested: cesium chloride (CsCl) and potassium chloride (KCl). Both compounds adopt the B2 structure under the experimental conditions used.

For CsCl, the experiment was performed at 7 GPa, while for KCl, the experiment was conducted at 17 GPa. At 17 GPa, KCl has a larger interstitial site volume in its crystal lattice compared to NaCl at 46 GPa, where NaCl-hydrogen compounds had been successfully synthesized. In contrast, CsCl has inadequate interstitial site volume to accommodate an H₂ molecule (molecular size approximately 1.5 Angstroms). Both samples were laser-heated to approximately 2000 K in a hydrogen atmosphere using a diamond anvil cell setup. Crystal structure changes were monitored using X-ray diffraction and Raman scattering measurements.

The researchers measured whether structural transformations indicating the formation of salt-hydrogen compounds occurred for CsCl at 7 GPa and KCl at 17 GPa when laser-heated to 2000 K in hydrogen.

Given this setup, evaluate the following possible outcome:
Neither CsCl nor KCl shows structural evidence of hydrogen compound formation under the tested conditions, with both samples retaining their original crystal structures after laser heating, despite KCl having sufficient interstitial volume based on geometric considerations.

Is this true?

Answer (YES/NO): YES